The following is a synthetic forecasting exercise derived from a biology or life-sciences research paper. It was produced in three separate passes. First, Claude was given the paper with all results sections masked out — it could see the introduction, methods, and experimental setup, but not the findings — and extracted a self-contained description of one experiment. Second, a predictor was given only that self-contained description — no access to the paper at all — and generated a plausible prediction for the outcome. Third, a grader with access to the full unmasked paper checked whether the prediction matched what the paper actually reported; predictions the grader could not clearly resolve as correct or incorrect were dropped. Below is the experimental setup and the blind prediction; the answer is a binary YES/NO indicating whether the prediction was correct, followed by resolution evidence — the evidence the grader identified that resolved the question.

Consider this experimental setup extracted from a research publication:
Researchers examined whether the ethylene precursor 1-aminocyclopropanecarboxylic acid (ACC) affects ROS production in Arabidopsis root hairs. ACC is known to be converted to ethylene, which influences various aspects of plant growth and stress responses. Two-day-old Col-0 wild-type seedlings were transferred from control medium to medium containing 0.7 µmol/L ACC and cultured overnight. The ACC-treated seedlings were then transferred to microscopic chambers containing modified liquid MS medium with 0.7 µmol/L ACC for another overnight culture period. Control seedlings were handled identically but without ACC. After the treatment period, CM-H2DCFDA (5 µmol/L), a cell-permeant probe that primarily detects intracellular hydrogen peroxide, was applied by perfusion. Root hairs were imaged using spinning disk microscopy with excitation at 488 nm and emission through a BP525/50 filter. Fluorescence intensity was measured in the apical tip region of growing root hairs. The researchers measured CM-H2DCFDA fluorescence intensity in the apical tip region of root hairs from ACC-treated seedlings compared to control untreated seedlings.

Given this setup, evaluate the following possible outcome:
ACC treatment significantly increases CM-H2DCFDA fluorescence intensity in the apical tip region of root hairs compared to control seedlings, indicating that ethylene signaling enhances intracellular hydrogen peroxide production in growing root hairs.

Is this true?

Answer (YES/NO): YES